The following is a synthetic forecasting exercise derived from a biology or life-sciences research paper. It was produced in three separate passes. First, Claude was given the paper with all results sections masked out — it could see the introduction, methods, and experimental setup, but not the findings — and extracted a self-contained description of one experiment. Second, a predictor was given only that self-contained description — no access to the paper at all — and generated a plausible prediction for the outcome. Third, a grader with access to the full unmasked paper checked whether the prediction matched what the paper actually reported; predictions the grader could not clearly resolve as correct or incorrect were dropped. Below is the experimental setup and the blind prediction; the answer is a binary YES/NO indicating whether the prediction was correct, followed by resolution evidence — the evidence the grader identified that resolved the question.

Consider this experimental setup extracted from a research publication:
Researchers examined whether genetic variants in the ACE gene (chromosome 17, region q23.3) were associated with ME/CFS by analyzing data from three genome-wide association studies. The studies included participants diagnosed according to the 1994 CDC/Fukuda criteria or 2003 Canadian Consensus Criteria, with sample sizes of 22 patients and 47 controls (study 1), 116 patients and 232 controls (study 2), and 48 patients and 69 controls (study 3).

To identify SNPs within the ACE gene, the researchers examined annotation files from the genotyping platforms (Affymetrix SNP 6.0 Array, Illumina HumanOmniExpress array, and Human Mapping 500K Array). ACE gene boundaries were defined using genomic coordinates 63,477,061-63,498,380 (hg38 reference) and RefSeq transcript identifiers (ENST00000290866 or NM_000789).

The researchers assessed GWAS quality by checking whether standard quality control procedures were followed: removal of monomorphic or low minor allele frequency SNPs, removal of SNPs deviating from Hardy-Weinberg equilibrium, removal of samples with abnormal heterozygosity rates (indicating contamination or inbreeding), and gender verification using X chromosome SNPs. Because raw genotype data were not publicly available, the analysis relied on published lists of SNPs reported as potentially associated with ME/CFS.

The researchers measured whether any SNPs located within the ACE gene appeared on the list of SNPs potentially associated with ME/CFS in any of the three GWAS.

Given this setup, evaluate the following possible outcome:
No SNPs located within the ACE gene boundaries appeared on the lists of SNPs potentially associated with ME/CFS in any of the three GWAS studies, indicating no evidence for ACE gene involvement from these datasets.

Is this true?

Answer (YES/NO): YES